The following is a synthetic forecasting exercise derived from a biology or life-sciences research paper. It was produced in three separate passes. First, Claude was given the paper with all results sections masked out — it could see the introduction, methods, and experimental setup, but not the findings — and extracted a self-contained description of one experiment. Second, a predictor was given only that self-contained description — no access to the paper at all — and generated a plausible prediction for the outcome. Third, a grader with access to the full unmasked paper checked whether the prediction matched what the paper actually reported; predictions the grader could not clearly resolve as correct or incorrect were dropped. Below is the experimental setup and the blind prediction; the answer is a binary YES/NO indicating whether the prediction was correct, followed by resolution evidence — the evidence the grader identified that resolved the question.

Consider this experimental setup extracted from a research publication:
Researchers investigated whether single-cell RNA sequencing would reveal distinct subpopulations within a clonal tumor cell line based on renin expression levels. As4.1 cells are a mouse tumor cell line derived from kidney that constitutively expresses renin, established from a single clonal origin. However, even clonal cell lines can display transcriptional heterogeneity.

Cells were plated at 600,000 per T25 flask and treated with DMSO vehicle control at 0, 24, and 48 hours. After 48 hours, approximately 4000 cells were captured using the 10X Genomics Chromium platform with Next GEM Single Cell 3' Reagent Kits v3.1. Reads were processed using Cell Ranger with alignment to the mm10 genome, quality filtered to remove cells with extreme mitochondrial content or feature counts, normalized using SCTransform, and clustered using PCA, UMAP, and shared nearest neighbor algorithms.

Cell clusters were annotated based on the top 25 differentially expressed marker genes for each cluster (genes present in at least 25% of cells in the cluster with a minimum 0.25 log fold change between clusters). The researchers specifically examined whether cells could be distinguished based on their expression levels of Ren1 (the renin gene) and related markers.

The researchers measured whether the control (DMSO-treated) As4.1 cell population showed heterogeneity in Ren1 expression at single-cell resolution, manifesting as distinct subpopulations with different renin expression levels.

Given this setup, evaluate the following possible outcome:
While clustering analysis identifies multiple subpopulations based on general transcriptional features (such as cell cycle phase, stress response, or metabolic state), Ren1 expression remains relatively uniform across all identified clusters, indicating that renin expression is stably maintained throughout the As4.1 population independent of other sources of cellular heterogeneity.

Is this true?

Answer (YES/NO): NO